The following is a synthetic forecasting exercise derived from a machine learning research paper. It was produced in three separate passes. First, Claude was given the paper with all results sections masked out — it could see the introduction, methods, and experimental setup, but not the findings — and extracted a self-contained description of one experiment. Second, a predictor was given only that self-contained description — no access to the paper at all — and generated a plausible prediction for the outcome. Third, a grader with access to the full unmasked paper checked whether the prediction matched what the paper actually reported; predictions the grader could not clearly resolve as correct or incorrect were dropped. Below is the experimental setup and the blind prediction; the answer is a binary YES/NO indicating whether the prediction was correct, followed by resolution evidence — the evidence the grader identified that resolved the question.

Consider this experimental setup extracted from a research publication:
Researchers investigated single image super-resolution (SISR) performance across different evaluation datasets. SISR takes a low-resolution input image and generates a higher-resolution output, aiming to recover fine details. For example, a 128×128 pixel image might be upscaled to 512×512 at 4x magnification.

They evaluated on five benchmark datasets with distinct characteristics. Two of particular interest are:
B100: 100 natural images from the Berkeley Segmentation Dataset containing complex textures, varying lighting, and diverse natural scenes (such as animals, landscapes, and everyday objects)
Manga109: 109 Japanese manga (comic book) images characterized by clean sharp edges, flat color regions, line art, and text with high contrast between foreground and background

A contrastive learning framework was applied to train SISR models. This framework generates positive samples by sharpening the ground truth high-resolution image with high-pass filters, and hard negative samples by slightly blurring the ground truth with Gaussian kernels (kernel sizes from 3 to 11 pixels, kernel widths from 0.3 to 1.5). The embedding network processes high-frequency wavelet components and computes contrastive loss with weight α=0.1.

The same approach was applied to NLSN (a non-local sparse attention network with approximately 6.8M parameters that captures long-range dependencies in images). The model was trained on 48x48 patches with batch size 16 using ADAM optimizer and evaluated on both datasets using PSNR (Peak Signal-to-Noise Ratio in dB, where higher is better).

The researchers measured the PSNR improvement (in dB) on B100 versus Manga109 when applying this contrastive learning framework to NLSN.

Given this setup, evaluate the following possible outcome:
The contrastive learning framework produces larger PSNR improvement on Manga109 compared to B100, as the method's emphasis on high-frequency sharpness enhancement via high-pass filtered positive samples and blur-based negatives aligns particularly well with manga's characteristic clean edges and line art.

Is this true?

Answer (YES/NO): YES